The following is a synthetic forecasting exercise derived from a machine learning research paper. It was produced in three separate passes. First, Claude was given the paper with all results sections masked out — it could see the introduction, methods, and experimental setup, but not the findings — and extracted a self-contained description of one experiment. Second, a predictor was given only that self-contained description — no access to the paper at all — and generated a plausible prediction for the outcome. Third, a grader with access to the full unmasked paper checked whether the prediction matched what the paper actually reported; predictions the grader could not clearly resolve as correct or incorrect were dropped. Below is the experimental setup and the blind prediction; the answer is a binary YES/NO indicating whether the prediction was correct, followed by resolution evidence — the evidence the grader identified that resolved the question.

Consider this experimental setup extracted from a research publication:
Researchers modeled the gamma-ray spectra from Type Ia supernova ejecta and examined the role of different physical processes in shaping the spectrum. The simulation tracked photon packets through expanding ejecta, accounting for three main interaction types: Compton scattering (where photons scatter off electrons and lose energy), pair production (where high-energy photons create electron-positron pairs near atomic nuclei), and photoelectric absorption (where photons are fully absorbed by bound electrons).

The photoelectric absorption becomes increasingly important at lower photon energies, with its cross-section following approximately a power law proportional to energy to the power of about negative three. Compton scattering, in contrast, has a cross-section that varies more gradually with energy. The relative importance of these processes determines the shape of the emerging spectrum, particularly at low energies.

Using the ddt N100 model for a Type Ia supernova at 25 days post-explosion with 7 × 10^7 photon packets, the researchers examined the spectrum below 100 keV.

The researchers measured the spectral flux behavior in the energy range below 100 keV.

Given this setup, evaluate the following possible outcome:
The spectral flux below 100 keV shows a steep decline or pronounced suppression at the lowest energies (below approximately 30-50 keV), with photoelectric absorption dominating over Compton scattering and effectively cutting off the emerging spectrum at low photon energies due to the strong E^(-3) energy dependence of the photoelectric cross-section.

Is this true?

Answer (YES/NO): YES